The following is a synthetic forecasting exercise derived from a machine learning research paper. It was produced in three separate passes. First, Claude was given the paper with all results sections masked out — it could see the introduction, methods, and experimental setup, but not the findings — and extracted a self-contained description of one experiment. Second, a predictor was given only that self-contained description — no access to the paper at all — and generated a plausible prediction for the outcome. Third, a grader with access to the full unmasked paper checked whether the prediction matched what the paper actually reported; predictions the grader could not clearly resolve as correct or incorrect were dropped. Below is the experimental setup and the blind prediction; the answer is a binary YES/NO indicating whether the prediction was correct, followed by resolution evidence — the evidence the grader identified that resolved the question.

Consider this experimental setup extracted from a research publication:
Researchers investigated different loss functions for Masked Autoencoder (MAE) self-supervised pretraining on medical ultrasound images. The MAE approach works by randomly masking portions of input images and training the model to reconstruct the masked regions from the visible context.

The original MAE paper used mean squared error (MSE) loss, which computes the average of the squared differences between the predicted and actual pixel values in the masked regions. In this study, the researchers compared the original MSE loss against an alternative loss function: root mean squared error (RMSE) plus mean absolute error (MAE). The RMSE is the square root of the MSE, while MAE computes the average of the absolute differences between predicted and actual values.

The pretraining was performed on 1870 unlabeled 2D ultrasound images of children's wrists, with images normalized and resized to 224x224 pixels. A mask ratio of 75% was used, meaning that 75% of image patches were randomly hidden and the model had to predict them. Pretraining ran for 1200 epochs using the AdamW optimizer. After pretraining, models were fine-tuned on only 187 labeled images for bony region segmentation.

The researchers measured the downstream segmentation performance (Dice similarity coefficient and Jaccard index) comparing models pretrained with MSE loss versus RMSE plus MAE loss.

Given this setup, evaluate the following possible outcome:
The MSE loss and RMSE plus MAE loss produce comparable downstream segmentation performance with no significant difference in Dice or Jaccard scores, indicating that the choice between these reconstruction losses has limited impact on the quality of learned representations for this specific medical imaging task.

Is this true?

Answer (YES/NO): NO